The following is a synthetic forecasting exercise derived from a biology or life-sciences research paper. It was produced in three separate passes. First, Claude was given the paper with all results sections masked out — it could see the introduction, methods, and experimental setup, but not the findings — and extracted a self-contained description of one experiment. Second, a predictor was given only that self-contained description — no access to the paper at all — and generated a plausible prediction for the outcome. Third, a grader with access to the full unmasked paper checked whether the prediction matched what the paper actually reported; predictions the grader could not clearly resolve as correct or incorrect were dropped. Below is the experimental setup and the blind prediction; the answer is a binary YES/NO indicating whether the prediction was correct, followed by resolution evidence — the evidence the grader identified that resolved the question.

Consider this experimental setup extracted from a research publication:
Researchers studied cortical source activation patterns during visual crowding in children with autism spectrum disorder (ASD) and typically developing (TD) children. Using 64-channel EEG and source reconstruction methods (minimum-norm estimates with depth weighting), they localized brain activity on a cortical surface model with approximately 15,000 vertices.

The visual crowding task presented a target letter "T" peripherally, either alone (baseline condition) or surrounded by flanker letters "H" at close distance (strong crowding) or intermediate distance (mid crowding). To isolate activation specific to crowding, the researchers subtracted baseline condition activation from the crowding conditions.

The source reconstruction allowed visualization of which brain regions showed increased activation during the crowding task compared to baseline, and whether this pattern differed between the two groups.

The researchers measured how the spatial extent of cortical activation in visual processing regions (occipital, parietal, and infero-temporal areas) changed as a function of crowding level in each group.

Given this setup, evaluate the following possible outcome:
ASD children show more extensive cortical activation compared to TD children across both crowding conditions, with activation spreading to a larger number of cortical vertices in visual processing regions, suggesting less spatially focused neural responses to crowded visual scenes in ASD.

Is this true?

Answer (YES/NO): NO